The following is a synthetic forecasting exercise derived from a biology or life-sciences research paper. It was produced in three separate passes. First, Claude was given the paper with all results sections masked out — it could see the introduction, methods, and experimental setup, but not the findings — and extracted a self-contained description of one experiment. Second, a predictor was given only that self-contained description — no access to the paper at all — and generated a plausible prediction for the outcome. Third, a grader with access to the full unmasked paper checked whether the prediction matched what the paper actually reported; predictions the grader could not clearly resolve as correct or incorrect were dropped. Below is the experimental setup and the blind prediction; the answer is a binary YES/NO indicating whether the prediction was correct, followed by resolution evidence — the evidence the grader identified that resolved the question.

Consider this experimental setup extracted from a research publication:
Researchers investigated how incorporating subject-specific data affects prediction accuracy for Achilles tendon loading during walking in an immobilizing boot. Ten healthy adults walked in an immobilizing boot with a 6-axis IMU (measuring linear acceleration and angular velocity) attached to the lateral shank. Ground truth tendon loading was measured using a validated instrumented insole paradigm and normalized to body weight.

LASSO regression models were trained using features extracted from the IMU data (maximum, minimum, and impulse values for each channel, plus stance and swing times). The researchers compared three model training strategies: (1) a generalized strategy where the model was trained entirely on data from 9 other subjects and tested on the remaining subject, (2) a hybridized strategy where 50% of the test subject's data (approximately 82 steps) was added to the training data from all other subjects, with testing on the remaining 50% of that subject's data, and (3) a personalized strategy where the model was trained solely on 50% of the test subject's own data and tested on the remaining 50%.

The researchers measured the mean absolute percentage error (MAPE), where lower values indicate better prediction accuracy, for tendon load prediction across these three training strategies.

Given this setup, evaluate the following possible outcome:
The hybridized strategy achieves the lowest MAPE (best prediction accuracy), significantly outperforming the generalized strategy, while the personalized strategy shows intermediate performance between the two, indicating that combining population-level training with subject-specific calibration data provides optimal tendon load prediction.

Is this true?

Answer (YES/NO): NO